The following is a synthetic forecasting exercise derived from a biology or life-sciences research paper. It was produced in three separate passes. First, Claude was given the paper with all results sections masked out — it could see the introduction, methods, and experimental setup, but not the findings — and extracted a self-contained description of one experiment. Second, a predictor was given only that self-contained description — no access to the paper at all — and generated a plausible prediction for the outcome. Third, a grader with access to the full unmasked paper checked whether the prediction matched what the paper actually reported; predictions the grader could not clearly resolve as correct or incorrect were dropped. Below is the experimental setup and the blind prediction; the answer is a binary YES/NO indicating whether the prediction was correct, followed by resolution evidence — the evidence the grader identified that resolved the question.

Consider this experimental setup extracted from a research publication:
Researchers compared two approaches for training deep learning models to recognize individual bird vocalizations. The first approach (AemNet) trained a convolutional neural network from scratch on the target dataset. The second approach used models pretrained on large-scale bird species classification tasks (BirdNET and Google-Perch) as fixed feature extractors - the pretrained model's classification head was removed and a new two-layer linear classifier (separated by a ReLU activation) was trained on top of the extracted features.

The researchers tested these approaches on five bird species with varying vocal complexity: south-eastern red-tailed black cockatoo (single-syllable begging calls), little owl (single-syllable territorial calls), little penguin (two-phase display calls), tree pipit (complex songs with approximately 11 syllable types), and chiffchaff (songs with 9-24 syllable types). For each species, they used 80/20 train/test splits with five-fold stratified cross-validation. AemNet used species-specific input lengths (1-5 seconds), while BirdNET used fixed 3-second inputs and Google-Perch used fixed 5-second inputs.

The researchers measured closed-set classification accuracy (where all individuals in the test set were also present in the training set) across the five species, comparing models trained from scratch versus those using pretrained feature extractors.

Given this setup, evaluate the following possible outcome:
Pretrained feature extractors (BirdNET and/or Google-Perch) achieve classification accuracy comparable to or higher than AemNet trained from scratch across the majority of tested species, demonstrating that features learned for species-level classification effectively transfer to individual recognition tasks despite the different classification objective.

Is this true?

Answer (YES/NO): YES